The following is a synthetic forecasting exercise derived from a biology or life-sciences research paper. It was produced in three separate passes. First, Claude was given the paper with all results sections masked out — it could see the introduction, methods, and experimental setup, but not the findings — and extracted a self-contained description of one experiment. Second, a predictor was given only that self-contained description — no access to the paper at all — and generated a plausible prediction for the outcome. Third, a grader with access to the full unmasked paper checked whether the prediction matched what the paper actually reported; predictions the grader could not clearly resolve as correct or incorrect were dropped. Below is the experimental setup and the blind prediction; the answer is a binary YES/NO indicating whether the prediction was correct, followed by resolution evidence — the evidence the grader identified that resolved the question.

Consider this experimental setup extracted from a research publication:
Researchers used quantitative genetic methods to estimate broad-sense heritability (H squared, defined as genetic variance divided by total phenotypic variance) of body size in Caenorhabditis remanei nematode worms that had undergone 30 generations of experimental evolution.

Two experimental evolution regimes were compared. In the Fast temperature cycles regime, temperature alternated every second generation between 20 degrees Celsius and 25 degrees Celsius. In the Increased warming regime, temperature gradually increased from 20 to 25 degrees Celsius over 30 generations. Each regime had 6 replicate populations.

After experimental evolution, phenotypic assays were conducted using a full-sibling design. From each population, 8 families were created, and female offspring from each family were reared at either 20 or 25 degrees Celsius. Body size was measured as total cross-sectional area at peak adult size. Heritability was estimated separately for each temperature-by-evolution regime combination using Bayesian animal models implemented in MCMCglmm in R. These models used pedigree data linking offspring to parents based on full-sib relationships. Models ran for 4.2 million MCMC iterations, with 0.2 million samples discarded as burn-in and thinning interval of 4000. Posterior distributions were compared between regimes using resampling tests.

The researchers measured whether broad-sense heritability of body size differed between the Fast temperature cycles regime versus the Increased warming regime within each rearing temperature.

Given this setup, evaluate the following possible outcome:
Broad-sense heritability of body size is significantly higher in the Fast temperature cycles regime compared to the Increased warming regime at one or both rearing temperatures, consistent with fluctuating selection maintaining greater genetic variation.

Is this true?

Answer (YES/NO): NO